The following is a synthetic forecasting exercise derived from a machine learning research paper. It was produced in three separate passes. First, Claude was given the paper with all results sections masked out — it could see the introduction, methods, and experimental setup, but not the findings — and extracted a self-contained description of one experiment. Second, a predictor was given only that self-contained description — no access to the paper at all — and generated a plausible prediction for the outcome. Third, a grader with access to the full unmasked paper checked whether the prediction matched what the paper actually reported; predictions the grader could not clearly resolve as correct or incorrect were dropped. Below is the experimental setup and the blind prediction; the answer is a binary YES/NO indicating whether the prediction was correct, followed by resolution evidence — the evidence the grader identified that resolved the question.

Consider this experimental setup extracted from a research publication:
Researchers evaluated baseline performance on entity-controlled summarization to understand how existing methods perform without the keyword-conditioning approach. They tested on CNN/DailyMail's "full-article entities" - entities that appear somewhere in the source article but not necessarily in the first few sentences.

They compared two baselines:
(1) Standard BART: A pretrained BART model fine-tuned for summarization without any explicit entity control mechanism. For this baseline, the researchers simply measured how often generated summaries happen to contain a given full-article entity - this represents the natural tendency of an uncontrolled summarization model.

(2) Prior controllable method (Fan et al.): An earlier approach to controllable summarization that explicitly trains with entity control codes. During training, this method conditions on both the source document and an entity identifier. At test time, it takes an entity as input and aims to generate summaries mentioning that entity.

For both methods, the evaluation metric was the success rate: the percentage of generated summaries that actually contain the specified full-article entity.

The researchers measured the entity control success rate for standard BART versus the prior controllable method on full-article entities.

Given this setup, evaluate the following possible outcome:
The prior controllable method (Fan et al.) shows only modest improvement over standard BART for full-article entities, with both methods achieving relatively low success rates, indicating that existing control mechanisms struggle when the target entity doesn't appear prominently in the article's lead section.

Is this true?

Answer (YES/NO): YES